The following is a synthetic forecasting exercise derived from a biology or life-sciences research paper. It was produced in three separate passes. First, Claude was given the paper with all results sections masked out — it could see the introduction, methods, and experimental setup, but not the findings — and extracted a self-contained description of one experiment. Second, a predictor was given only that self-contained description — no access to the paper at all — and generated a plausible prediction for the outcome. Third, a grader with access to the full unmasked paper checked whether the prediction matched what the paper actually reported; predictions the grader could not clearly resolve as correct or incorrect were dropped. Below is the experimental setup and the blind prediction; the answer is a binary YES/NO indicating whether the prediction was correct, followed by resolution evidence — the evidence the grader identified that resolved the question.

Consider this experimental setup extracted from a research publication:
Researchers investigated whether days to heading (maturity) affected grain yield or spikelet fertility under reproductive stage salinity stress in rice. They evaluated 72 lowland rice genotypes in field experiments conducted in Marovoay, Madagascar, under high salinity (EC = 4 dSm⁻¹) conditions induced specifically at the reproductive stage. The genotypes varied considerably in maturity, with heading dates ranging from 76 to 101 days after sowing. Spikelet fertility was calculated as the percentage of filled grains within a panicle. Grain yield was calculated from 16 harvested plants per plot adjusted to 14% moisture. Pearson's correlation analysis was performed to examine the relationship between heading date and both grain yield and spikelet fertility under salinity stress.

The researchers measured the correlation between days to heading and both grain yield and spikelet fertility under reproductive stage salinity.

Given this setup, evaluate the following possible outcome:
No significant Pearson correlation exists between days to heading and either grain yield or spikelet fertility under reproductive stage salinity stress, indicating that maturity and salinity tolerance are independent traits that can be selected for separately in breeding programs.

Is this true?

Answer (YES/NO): YES